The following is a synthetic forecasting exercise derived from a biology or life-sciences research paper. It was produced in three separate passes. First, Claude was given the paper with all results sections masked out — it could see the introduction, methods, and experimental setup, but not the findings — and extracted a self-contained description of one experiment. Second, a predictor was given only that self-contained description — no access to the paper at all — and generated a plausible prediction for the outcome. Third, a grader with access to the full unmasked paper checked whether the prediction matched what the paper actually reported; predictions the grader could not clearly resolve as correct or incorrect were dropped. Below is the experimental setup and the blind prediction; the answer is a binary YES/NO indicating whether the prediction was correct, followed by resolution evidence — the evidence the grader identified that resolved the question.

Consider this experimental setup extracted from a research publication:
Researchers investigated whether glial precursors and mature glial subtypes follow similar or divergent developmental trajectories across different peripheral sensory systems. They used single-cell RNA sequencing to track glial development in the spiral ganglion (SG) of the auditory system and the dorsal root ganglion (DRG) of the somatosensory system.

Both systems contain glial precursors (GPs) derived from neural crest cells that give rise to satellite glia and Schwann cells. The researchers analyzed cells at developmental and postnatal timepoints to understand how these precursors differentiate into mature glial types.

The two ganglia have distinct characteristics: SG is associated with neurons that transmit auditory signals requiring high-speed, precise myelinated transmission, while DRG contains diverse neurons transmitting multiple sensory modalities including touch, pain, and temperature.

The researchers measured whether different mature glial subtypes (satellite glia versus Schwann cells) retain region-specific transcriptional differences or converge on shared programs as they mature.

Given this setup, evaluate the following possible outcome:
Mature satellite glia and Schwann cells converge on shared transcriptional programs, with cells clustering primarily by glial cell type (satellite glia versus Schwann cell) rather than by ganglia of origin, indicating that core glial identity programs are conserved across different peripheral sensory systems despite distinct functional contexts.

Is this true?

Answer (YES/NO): NO